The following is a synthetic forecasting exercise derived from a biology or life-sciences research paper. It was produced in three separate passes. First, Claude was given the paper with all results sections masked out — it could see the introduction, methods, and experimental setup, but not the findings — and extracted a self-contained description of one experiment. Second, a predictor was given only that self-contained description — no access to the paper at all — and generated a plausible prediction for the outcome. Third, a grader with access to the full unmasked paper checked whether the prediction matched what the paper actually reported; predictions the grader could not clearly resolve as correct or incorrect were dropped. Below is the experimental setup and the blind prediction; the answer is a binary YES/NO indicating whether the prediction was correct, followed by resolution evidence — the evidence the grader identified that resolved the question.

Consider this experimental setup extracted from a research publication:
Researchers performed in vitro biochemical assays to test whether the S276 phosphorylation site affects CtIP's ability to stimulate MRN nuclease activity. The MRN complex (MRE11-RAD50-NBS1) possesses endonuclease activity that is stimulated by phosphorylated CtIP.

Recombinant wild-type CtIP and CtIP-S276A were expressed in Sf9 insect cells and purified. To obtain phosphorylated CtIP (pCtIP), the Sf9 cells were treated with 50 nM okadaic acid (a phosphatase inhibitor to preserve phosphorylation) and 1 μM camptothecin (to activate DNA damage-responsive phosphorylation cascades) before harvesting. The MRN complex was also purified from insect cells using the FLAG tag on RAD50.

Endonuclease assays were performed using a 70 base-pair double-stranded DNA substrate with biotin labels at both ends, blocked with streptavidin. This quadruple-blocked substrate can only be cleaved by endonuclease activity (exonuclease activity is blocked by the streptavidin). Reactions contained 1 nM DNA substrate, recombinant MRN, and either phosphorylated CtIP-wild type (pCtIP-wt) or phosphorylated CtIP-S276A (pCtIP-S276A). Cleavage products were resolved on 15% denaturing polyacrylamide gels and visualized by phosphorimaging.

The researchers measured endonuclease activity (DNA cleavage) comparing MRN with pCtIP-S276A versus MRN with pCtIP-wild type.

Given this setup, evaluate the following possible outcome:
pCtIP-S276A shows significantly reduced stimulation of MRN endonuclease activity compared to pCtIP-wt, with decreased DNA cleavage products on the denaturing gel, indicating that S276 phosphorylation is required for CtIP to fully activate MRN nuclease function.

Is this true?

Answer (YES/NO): NO